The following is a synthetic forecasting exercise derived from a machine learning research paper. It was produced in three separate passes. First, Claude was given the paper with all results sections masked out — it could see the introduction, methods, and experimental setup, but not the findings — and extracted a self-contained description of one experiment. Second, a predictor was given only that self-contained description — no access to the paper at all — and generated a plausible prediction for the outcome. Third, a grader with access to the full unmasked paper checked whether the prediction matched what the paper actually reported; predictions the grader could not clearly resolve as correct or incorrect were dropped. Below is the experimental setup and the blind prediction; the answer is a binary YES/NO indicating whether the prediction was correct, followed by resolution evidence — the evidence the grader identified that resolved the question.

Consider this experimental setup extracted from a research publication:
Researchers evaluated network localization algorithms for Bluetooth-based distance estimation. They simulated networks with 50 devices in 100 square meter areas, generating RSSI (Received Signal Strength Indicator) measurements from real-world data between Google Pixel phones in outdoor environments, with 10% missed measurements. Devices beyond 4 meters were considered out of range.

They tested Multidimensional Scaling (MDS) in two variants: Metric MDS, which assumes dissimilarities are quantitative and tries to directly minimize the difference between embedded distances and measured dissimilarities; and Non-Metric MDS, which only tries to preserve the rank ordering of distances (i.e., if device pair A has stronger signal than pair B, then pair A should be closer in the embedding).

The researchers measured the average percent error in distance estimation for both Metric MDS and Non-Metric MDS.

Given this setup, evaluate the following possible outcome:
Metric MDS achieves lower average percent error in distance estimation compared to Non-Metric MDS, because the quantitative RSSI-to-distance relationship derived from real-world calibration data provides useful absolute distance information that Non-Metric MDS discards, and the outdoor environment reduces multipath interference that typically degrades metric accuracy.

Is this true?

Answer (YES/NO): NO